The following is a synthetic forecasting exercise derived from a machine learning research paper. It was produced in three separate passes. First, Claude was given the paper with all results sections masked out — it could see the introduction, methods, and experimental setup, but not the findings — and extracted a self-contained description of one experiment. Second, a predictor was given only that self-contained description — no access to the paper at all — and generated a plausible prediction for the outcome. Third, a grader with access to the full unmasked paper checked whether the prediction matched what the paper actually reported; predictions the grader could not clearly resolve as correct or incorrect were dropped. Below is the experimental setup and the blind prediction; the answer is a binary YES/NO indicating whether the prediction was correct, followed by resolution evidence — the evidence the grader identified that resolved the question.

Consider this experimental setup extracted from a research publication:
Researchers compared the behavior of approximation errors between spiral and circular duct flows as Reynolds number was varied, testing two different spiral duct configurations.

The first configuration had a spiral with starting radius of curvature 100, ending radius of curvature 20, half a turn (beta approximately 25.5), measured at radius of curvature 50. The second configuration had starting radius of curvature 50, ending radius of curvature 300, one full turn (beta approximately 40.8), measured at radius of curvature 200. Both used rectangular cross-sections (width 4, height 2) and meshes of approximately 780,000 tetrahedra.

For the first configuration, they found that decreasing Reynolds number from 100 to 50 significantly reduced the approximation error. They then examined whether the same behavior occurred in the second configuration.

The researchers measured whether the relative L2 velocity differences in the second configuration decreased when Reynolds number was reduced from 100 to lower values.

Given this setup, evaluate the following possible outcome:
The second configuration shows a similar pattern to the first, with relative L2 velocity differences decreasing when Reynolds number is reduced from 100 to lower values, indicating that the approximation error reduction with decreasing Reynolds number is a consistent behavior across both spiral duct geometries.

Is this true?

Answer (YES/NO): NO